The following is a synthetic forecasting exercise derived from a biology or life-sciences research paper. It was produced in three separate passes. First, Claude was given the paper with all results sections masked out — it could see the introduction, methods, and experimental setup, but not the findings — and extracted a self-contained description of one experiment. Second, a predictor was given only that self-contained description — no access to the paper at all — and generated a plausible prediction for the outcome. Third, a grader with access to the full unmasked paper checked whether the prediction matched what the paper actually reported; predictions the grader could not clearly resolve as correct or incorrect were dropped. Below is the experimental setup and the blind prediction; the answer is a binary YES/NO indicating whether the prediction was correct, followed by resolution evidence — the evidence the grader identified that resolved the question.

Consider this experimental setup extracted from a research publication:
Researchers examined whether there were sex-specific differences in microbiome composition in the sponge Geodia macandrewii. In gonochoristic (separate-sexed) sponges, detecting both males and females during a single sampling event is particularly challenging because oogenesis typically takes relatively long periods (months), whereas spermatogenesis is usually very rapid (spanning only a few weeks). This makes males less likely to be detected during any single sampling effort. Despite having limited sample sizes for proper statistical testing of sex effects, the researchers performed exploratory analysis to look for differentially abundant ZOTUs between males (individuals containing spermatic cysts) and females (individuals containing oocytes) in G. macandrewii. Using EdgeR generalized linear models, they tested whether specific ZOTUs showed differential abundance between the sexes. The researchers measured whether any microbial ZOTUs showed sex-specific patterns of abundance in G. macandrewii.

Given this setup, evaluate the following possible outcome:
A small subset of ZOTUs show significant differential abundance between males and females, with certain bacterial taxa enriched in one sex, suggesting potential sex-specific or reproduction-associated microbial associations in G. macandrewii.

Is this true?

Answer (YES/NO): YES